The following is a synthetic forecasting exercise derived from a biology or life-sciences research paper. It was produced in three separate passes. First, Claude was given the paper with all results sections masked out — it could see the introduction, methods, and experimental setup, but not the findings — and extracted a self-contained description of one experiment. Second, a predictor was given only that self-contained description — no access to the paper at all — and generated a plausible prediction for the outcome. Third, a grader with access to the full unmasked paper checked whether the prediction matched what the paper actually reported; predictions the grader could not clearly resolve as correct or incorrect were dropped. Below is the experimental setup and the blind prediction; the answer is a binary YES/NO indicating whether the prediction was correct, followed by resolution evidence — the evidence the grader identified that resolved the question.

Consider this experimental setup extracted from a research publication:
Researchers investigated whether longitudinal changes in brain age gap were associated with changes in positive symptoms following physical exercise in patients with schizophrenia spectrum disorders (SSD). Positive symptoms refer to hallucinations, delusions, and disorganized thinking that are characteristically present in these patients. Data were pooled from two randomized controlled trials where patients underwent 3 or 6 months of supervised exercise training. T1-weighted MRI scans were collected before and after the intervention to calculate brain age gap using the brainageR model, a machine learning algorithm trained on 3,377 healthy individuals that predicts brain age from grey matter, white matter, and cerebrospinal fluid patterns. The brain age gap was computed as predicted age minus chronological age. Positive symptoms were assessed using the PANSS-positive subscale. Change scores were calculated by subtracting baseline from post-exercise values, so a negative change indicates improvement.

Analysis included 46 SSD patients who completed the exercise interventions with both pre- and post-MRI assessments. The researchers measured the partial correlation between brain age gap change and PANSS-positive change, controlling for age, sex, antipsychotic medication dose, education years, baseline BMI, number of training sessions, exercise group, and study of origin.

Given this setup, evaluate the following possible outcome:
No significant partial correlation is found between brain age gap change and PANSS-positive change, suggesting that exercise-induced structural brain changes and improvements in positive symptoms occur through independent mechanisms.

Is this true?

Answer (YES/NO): YES